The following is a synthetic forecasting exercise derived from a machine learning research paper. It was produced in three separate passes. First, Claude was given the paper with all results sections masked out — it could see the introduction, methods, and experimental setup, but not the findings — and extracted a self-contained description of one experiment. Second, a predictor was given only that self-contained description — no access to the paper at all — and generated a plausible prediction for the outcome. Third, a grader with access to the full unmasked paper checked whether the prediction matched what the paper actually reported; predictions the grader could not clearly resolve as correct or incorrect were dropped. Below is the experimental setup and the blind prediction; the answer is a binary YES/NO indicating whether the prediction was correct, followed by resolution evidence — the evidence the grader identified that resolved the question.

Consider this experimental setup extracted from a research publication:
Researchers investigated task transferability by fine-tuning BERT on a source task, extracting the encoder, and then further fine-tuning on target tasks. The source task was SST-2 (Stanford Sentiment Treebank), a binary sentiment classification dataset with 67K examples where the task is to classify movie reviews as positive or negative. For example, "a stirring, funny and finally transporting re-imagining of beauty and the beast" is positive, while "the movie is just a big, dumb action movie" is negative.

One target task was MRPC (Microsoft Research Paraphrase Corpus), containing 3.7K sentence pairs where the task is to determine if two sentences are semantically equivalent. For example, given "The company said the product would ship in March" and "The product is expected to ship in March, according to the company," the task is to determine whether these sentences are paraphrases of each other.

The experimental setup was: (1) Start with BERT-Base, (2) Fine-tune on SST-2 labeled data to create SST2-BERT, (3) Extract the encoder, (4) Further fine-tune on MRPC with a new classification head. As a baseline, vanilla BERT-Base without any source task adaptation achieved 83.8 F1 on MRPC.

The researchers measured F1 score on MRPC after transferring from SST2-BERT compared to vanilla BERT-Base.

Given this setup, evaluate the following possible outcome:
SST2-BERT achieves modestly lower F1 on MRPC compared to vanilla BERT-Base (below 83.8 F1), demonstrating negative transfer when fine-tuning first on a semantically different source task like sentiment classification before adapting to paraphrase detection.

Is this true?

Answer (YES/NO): YES